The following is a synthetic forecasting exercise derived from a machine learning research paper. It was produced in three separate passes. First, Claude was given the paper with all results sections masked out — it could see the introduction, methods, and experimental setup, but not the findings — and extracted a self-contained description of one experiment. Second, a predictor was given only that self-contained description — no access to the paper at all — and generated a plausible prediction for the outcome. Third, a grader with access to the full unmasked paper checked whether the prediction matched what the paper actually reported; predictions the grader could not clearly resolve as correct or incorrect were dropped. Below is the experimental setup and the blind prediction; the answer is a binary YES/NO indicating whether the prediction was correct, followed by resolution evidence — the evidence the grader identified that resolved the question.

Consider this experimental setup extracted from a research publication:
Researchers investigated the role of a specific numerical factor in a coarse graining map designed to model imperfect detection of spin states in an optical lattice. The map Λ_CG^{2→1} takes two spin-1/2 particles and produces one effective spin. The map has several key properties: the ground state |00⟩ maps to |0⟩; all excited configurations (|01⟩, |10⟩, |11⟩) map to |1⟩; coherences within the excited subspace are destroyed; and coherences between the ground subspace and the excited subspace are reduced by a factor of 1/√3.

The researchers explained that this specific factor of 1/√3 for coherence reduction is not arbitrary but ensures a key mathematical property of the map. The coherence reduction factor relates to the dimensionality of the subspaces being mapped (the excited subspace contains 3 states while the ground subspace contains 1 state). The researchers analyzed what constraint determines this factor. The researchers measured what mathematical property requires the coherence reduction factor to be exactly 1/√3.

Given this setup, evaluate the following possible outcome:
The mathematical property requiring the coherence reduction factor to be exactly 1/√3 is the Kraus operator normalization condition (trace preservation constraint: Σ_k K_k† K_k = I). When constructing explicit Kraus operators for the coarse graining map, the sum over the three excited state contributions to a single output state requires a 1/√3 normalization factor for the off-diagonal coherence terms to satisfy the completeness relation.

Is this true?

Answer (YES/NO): NO